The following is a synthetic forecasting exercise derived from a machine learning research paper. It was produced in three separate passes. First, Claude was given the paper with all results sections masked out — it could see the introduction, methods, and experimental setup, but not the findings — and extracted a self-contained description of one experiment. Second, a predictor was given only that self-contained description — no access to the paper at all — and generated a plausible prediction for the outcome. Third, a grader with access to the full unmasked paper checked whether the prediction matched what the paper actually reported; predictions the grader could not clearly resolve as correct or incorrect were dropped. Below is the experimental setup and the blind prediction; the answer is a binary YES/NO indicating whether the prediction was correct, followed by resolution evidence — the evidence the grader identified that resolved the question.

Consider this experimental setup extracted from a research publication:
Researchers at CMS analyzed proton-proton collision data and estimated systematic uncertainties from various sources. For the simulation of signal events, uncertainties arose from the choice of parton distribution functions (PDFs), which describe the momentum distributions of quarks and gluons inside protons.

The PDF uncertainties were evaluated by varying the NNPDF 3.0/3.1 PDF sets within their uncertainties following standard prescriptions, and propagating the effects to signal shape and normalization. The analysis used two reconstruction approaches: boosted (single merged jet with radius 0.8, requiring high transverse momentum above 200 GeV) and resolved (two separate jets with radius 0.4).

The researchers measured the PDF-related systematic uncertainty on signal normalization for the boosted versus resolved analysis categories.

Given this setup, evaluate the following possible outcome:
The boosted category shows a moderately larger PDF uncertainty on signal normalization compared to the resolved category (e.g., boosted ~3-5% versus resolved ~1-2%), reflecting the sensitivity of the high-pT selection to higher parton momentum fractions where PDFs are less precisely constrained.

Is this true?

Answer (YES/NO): NO